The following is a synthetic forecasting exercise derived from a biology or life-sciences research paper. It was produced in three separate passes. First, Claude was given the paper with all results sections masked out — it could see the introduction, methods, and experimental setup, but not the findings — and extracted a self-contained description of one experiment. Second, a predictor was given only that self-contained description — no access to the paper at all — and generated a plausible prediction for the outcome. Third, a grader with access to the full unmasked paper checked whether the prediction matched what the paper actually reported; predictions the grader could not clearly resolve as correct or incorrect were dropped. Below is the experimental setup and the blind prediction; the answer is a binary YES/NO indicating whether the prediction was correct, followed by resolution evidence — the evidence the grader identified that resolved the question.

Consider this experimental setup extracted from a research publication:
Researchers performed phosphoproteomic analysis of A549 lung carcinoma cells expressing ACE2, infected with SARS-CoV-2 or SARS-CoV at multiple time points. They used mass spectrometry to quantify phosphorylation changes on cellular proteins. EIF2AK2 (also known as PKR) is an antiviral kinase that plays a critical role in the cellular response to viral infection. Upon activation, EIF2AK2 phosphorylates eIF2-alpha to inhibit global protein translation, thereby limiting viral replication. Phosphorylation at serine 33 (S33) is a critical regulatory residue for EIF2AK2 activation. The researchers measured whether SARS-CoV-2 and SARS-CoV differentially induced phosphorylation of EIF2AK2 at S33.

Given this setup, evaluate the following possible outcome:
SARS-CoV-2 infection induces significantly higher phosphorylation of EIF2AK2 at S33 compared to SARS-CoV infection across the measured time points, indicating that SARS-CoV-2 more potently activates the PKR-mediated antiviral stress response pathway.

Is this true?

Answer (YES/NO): YES